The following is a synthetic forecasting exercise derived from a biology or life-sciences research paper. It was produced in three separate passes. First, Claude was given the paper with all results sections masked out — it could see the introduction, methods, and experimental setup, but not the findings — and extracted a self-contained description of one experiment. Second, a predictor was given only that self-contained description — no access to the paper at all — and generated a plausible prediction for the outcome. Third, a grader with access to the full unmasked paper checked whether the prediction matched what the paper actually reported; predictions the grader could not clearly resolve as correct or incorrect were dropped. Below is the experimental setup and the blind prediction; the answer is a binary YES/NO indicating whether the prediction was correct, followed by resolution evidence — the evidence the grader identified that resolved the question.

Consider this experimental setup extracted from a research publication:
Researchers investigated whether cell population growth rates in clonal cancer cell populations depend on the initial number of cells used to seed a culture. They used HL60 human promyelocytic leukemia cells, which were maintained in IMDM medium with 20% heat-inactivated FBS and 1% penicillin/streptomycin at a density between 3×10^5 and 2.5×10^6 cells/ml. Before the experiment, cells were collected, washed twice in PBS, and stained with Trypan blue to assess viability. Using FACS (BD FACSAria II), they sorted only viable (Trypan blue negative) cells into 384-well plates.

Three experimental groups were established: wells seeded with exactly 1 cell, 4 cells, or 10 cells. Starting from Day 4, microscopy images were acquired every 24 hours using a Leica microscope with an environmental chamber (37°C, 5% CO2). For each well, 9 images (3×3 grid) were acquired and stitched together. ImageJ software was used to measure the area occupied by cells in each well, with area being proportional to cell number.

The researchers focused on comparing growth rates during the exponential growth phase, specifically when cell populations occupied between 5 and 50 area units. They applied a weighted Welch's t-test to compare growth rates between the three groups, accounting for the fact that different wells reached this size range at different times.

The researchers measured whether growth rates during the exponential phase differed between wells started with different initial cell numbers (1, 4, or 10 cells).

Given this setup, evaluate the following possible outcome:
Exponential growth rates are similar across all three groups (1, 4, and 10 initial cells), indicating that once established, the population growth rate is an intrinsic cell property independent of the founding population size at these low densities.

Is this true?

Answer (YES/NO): NO